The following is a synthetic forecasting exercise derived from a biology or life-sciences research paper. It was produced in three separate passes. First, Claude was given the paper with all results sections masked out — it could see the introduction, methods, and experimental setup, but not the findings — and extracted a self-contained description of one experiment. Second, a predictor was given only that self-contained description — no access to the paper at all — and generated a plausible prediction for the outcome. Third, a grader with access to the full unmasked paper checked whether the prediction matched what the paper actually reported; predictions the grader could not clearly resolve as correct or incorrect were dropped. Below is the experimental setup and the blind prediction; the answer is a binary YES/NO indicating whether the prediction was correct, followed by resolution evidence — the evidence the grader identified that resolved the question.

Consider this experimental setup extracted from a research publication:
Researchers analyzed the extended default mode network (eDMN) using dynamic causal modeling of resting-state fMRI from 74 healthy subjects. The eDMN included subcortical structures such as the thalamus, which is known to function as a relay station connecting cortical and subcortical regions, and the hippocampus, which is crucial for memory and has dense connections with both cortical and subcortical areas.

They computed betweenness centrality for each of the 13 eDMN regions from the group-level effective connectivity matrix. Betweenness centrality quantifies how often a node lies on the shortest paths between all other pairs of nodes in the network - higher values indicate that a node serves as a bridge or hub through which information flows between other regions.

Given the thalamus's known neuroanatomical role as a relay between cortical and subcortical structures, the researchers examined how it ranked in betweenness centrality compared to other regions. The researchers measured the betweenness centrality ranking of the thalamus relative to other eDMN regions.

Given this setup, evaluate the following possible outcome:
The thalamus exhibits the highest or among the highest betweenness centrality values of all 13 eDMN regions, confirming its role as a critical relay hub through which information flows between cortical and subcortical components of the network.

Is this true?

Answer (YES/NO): NO